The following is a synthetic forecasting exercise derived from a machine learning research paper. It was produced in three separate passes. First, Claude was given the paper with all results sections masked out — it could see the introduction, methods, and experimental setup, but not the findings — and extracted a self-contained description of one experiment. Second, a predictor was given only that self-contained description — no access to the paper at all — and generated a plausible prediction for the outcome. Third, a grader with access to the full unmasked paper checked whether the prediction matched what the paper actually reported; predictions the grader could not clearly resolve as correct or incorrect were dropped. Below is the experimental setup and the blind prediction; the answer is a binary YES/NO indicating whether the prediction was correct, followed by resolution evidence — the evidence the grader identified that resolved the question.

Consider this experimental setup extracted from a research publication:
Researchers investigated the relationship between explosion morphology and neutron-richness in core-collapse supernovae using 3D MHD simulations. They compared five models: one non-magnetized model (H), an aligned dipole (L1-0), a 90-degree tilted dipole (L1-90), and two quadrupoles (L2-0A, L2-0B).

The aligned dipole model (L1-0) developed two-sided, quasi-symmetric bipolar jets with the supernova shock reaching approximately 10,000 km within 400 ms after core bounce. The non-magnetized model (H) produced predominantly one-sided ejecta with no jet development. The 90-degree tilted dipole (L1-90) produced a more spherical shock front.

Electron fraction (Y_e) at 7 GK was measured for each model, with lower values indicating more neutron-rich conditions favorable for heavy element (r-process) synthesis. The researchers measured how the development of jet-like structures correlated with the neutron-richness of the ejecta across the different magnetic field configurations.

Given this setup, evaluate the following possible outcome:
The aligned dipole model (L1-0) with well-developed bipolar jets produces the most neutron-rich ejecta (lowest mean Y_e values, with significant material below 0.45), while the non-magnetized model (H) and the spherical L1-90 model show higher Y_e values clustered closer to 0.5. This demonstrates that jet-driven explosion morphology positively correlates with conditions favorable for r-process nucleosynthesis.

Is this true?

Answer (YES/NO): NO